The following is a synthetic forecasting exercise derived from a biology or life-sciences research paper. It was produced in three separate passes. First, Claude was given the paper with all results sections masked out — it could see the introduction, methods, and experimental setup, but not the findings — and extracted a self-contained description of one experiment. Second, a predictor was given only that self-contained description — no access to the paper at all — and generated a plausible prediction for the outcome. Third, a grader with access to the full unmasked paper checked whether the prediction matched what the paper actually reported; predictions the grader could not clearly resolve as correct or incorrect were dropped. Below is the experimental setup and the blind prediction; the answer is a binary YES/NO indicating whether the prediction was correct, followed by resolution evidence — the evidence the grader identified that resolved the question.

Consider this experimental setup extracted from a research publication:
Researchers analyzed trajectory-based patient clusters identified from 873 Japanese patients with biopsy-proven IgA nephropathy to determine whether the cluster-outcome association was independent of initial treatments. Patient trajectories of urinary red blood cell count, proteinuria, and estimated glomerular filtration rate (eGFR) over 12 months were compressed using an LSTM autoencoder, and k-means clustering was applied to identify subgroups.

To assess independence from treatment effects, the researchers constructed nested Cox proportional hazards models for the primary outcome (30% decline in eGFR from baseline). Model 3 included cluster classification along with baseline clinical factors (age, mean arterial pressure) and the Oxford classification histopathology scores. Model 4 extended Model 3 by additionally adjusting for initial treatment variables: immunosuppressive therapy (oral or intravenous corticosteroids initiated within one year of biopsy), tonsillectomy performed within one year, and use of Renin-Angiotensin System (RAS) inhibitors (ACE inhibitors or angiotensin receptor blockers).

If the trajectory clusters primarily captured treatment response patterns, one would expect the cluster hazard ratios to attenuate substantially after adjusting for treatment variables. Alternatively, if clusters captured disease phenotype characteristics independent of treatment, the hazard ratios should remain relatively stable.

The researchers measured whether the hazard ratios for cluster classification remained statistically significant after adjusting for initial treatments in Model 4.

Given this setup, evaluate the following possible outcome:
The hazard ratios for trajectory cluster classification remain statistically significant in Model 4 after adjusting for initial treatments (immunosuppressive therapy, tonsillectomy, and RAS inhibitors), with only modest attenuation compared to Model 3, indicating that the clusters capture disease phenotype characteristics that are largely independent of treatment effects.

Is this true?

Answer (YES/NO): YES